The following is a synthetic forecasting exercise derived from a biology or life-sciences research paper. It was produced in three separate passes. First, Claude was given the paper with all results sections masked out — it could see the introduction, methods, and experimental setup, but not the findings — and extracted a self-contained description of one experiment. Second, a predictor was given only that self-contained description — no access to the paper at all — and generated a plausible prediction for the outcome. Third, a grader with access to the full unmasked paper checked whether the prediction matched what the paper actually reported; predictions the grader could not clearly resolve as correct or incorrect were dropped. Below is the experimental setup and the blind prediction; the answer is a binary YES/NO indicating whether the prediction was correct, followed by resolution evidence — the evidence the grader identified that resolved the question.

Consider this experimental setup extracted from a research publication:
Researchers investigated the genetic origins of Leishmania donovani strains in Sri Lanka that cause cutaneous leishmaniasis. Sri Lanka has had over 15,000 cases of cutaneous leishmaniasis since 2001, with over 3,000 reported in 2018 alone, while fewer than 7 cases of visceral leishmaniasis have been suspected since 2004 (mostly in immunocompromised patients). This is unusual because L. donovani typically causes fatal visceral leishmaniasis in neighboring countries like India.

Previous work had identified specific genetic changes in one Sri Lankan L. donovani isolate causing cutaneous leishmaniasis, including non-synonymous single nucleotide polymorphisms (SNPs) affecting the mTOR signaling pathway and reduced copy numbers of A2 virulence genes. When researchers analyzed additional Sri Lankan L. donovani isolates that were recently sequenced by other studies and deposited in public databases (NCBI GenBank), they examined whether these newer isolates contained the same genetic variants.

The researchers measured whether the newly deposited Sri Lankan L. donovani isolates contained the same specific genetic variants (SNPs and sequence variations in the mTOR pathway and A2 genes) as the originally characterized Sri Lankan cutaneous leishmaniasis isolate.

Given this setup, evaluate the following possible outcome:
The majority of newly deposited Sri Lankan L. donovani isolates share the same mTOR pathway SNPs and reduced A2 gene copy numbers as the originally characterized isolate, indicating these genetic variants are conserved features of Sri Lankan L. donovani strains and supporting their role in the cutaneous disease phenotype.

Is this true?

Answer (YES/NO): NO